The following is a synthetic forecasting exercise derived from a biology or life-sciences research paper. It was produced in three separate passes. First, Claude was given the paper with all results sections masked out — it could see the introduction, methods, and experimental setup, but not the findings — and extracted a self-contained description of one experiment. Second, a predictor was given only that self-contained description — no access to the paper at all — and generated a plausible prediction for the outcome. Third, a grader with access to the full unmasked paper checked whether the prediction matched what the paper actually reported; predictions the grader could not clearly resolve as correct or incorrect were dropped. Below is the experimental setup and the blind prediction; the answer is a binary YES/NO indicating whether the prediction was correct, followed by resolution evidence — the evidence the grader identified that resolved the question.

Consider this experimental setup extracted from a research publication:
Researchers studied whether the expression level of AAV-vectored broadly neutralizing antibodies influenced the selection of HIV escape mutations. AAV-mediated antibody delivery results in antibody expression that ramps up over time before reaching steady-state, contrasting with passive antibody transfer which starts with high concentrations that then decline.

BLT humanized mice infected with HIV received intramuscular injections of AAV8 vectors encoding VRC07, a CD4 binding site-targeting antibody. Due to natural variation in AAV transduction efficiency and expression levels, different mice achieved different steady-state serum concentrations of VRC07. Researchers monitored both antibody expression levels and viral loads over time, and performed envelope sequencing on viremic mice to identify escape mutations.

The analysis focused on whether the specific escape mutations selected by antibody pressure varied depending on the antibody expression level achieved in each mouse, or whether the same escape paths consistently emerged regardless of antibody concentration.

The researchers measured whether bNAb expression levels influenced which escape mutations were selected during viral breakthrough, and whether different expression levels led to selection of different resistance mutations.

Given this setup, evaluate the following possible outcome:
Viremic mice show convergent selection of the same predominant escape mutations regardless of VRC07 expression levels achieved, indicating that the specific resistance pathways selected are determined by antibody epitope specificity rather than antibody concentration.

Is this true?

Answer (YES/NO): YES